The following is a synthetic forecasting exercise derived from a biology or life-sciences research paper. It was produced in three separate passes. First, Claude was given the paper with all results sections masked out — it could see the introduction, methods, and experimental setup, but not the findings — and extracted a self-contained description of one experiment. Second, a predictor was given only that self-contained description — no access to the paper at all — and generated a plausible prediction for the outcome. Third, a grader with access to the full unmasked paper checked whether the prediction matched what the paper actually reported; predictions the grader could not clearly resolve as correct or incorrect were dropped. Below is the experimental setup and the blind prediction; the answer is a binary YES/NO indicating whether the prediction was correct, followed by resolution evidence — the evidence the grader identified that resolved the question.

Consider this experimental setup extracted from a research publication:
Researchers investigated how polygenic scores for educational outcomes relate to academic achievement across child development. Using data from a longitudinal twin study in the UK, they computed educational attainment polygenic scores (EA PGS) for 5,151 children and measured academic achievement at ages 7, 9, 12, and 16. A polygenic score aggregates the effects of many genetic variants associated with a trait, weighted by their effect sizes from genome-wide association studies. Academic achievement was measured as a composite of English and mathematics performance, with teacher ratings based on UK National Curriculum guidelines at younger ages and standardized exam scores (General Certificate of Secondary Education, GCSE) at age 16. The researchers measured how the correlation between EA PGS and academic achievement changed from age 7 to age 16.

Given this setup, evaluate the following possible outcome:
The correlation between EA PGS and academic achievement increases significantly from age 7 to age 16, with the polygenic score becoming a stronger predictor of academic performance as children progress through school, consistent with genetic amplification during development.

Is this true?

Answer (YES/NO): YES